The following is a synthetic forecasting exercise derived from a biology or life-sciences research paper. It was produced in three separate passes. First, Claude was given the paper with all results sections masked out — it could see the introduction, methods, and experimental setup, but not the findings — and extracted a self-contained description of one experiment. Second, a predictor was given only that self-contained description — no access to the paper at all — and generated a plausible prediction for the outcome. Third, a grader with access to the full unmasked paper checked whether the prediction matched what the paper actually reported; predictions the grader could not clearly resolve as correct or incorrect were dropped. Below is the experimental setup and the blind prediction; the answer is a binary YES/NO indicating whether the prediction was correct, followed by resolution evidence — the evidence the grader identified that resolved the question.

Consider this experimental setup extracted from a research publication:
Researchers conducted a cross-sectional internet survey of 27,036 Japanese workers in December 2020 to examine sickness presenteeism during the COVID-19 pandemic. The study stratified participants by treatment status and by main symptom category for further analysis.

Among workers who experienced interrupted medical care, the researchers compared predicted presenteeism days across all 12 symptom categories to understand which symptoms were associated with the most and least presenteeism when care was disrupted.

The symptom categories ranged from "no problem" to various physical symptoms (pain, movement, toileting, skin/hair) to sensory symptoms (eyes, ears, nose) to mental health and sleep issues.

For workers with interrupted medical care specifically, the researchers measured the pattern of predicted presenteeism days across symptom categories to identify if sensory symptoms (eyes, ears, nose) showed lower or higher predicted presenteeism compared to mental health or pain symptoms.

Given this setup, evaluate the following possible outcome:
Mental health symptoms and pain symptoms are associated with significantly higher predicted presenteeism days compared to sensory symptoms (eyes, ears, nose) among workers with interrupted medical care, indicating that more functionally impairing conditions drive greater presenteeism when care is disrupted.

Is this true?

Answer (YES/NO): YES